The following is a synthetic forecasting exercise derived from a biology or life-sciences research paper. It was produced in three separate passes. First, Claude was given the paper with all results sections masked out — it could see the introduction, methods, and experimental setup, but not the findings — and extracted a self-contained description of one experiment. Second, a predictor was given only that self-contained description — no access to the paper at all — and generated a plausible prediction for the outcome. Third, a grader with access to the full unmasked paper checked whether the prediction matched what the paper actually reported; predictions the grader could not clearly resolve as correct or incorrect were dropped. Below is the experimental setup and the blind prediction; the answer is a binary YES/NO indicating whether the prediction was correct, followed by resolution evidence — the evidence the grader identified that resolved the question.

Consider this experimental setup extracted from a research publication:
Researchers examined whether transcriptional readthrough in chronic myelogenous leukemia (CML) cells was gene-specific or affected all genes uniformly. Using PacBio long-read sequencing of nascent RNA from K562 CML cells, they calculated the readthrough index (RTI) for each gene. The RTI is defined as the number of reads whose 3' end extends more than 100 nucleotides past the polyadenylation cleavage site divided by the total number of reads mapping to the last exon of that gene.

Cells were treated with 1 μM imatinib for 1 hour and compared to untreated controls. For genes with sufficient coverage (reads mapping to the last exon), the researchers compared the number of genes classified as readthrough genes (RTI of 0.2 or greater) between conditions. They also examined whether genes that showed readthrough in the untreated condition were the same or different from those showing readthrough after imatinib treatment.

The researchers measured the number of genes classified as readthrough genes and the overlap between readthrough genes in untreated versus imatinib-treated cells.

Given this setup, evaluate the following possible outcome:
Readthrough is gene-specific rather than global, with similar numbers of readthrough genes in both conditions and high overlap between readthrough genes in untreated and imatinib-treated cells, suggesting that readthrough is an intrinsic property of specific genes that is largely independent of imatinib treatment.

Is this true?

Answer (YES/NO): NO